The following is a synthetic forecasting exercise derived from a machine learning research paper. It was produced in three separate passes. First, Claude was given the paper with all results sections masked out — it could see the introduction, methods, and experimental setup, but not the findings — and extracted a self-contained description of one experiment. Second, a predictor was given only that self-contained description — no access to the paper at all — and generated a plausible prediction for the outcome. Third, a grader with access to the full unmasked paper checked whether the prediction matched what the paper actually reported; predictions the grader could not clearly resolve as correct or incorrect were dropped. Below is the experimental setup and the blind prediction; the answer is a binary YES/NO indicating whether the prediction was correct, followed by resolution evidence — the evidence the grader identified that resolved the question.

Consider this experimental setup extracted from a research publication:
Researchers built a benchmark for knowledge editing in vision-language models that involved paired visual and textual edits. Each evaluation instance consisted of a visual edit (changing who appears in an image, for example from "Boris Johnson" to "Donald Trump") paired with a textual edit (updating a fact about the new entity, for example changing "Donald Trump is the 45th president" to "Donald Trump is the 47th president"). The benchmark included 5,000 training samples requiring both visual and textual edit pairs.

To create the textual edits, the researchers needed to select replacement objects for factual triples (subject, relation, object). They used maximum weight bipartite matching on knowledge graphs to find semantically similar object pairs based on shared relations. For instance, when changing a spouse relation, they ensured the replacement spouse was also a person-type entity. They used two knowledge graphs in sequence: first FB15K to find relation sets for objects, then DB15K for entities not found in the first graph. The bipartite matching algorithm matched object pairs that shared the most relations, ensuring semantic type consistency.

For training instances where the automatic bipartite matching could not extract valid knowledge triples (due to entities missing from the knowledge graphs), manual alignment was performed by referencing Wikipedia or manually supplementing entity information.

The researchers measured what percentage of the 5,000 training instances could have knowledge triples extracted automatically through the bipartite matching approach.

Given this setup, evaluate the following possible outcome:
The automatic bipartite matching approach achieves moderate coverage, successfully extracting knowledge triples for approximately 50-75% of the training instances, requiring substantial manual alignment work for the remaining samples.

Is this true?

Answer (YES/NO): NO